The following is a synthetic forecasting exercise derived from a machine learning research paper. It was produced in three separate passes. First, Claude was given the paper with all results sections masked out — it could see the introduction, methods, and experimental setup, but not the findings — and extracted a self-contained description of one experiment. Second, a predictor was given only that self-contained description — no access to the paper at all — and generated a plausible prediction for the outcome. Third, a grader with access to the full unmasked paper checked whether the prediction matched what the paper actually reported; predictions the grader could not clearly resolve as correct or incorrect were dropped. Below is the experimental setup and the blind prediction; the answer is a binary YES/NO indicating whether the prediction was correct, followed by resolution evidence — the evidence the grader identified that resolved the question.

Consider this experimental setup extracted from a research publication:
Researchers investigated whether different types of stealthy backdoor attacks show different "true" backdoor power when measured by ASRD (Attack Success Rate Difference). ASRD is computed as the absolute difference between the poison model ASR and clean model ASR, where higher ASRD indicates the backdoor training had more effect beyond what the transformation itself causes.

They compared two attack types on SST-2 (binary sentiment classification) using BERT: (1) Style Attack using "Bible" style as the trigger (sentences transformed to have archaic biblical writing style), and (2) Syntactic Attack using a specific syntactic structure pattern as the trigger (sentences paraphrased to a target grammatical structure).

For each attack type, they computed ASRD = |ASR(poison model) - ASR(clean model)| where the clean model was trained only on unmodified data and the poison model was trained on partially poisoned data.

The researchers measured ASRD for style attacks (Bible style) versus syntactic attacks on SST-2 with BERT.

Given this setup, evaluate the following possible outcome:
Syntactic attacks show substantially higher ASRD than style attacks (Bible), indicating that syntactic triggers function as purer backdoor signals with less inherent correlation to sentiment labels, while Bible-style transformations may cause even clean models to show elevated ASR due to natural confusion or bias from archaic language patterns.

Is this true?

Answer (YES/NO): YES